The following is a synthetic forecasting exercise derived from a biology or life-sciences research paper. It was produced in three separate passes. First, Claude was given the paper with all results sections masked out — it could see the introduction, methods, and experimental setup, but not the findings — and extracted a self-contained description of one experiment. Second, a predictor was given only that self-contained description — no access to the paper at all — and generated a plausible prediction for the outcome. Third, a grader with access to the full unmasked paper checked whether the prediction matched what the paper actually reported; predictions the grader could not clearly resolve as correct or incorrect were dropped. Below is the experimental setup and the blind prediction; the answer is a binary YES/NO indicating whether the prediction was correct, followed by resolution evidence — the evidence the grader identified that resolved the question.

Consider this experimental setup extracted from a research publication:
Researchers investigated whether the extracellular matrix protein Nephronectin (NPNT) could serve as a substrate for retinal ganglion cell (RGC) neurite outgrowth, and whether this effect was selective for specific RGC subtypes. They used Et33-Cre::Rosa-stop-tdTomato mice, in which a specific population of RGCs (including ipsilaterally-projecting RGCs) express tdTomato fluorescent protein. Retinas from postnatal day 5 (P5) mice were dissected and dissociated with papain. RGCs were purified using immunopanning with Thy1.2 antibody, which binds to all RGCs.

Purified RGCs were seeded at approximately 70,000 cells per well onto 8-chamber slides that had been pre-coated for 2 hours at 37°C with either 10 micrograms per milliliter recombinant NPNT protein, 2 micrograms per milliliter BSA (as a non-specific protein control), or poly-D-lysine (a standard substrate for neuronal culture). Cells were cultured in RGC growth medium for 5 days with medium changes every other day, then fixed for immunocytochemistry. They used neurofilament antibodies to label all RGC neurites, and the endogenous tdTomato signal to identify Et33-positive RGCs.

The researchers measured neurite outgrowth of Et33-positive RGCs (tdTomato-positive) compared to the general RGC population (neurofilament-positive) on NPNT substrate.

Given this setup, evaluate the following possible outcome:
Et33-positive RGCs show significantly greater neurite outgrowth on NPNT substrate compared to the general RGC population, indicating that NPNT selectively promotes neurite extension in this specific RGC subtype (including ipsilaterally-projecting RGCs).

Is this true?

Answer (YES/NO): YES